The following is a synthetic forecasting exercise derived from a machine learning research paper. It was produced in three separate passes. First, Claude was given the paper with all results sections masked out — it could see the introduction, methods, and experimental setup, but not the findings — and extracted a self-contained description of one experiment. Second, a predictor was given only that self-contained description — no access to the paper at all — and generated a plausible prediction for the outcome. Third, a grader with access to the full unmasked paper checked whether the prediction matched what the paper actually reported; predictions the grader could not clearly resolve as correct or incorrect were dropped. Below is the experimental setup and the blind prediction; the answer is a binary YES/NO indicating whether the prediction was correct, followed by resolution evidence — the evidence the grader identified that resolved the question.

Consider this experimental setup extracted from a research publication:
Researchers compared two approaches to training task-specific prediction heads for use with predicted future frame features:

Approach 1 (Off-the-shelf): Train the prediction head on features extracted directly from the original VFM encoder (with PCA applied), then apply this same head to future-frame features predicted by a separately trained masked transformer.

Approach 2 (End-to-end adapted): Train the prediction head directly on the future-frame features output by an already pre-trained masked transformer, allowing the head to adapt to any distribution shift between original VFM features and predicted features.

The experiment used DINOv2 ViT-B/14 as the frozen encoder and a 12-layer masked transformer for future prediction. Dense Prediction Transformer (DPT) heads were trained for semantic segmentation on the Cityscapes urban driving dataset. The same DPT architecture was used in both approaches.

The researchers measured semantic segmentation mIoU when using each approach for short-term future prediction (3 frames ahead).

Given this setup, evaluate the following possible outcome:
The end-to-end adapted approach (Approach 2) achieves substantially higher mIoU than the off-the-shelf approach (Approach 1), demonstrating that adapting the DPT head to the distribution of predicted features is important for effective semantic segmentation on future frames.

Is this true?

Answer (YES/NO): NO